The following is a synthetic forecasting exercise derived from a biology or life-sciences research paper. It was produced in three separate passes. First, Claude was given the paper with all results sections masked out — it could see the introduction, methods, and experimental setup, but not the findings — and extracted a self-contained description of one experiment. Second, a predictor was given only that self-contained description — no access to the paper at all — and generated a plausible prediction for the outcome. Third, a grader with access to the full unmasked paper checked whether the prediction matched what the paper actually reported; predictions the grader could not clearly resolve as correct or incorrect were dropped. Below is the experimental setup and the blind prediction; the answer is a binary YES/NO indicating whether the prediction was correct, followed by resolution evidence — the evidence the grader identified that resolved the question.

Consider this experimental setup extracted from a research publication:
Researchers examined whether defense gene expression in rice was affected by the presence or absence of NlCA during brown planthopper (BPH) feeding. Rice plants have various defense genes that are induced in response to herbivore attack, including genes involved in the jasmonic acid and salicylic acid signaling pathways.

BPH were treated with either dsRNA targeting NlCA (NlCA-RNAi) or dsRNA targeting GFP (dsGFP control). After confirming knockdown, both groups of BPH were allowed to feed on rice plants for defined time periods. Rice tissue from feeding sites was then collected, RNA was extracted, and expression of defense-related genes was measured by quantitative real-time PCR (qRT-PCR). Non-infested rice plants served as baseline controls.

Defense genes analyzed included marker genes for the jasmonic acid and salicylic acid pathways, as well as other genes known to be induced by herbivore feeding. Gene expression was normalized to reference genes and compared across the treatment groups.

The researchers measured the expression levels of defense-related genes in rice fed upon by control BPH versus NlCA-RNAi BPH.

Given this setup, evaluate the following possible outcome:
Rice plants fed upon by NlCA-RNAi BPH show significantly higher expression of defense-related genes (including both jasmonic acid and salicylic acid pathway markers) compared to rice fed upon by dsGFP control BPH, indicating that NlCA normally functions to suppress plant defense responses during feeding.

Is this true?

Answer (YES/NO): YES